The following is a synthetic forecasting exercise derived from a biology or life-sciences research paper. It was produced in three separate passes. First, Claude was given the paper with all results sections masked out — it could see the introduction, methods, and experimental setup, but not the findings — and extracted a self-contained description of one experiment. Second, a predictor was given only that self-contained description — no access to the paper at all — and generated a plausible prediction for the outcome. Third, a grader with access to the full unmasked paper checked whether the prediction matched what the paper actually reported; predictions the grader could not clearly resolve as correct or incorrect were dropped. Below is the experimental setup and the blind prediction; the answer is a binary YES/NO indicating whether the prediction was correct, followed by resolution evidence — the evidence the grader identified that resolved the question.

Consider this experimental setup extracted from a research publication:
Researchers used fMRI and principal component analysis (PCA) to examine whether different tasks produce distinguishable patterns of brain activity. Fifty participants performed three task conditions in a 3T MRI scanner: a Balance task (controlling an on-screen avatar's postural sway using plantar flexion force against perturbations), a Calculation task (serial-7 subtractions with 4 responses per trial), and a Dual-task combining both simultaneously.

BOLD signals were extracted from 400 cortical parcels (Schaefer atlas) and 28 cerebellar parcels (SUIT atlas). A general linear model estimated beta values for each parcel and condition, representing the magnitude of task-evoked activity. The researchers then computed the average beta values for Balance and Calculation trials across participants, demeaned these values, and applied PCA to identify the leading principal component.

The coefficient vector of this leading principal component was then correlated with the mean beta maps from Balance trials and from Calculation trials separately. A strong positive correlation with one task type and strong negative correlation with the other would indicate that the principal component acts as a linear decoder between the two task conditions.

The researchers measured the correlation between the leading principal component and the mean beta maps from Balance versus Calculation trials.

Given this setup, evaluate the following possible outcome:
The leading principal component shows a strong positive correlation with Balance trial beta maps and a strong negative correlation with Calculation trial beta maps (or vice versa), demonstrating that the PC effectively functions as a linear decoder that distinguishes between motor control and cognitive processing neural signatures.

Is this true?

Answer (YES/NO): YES